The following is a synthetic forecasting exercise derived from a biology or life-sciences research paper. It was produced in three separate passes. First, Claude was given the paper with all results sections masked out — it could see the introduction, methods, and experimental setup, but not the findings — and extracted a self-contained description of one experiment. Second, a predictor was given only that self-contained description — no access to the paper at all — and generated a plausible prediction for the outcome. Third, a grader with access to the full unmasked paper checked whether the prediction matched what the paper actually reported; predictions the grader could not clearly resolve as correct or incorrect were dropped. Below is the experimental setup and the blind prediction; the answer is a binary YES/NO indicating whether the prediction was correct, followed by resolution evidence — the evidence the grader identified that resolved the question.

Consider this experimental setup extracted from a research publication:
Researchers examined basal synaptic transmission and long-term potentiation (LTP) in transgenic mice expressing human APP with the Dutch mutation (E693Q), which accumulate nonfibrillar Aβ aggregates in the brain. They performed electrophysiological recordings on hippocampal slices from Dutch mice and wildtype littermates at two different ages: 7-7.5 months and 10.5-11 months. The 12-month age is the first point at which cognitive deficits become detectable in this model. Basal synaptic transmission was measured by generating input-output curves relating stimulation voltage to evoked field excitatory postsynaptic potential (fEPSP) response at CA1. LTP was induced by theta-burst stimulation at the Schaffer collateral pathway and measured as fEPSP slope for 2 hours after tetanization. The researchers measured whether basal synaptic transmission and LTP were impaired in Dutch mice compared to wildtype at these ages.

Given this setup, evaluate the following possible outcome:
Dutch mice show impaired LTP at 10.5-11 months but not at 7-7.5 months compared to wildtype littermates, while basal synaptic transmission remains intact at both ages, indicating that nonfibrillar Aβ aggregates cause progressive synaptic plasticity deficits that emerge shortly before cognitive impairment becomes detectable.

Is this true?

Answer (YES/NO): NO